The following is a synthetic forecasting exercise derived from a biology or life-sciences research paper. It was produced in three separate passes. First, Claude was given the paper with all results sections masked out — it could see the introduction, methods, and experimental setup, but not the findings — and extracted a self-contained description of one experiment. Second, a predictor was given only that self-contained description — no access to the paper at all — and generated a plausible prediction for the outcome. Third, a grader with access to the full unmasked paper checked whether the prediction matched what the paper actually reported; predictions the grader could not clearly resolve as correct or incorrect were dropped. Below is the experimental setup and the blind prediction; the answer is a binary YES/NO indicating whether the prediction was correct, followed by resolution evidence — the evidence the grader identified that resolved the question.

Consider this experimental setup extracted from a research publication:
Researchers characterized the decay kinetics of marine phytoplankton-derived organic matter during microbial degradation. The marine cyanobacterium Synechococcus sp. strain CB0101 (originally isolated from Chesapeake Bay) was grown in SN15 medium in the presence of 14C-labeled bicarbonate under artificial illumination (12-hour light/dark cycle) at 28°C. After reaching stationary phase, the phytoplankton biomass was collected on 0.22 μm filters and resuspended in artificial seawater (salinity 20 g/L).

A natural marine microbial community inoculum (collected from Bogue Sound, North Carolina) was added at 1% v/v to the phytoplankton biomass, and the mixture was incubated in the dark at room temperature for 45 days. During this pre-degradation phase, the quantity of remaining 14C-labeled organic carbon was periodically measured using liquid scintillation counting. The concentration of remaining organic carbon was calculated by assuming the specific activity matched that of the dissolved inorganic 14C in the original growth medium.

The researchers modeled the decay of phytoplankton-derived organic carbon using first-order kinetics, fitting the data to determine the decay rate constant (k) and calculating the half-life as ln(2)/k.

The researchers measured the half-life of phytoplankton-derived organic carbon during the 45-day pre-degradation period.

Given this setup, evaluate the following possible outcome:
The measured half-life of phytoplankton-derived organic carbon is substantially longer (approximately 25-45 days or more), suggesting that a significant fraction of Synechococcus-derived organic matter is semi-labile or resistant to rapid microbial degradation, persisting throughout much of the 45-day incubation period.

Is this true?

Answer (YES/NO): YES